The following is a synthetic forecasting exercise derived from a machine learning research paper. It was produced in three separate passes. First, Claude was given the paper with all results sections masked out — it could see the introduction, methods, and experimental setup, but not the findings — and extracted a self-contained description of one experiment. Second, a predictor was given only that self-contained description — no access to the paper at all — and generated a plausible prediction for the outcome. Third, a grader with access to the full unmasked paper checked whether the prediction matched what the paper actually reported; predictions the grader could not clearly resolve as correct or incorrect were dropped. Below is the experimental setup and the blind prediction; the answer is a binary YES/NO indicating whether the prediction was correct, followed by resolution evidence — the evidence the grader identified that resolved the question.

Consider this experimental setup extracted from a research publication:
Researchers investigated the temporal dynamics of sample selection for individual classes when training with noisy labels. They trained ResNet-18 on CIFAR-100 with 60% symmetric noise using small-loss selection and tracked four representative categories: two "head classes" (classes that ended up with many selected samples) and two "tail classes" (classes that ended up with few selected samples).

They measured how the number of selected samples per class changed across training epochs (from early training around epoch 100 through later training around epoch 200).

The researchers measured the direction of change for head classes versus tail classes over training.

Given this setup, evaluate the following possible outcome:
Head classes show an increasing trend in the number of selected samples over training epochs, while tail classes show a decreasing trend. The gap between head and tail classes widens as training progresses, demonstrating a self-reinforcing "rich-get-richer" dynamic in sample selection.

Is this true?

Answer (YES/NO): YES